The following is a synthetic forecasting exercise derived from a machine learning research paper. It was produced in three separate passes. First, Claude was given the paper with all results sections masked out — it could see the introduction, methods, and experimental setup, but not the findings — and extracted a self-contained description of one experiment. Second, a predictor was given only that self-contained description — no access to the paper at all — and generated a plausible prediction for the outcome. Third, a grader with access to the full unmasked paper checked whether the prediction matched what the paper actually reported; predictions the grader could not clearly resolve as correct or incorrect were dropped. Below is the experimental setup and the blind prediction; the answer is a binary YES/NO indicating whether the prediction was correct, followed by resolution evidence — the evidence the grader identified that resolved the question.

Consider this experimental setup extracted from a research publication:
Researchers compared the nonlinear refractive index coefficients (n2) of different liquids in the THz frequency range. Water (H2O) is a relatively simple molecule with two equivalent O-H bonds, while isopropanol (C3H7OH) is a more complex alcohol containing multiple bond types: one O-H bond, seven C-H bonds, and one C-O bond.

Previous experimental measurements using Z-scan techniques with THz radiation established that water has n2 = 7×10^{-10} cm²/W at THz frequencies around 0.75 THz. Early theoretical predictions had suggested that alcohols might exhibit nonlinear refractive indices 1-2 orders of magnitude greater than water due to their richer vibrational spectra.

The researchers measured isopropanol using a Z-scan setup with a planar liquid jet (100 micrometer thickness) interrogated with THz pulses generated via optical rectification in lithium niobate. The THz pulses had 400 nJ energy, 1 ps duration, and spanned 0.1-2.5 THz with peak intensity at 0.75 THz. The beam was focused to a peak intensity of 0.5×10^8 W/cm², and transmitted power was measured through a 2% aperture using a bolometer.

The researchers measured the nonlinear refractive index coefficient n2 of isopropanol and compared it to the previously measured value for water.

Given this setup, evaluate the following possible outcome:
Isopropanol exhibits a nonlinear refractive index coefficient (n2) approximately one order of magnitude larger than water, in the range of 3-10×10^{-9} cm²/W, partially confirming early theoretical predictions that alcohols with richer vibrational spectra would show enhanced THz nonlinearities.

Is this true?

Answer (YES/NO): NO